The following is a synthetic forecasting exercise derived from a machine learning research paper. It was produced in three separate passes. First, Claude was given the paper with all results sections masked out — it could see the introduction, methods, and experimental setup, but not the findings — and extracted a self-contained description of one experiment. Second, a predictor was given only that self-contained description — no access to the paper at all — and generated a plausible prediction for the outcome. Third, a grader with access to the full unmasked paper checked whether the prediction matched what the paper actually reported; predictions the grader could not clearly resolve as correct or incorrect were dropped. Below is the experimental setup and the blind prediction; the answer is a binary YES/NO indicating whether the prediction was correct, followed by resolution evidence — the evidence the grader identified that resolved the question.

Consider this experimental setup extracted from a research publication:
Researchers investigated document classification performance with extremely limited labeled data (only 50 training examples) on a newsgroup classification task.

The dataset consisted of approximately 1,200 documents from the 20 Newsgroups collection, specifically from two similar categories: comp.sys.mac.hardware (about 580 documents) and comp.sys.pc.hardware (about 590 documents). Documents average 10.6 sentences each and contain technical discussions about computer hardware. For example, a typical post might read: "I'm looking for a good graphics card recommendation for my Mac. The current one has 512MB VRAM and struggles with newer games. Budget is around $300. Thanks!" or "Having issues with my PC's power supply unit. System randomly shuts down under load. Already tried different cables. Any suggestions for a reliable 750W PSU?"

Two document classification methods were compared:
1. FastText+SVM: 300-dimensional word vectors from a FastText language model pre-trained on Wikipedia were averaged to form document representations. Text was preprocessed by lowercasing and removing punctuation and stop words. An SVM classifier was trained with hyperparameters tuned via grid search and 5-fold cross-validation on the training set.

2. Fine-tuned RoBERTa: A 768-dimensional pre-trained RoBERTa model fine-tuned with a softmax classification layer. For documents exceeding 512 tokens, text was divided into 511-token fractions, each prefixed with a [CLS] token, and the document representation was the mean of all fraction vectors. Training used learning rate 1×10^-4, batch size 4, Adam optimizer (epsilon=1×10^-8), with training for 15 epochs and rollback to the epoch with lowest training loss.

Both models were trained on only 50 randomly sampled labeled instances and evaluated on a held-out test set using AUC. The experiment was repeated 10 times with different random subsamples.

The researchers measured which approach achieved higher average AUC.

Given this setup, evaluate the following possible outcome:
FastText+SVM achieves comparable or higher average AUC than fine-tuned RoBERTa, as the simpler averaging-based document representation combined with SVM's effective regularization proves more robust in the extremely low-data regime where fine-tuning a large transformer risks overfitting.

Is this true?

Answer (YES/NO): YES